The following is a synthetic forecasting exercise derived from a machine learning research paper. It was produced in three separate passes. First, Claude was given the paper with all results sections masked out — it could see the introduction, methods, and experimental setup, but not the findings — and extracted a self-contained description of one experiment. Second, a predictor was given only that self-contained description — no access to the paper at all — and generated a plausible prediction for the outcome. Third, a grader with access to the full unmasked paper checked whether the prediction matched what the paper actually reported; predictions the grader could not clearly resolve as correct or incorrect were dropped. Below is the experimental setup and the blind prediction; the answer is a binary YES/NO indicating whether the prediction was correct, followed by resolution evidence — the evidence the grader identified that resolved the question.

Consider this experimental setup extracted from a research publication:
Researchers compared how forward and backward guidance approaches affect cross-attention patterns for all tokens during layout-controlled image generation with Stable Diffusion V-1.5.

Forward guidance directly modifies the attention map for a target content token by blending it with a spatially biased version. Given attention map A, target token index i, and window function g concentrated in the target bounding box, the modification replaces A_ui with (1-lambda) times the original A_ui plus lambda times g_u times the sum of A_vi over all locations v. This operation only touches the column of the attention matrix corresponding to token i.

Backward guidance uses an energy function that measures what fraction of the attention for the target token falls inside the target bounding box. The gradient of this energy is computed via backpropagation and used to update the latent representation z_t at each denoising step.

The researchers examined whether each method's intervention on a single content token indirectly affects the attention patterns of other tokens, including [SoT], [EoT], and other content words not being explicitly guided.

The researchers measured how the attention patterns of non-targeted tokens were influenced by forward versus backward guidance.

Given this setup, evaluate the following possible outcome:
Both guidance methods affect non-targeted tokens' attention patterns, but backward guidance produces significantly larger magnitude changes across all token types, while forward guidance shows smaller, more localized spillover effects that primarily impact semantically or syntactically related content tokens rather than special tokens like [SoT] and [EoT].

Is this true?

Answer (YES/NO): NO